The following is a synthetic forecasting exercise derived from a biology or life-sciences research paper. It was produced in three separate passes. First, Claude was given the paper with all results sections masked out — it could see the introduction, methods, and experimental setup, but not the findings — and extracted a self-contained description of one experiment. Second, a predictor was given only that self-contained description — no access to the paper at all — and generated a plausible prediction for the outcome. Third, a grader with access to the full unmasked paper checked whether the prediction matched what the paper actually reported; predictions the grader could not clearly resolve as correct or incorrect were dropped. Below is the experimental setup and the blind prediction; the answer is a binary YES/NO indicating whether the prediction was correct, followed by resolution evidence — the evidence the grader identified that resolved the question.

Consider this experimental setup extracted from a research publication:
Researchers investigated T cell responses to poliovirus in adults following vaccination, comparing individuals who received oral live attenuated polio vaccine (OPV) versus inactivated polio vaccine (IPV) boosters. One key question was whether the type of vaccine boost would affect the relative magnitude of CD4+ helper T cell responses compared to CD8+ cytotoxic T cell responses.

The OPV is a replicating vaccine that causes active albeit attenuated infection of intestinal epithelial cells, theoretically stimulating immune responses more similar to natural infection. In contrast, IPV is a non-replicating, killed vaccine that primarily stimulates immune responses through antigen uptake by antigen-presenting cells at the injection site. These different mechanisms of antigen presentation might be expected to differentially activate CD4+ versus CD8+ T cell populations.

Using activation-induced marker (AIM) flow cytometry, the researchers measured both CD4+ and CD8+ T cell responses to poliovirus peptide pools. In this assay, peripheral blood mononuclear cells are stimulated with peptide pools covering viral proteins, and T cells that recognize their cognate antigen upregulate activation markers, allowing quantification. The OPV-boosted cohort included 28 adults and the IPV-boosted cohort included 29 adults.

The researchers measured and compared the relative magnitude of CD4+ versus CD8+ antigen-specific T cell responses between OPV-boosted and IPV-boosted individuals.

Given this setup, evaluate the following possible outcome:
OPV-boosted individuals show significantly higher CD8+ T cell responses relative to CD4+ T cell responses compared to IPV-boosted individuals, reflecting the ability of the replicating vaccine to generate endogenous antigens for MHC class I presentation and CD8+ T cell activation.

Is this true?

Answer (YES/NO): NO